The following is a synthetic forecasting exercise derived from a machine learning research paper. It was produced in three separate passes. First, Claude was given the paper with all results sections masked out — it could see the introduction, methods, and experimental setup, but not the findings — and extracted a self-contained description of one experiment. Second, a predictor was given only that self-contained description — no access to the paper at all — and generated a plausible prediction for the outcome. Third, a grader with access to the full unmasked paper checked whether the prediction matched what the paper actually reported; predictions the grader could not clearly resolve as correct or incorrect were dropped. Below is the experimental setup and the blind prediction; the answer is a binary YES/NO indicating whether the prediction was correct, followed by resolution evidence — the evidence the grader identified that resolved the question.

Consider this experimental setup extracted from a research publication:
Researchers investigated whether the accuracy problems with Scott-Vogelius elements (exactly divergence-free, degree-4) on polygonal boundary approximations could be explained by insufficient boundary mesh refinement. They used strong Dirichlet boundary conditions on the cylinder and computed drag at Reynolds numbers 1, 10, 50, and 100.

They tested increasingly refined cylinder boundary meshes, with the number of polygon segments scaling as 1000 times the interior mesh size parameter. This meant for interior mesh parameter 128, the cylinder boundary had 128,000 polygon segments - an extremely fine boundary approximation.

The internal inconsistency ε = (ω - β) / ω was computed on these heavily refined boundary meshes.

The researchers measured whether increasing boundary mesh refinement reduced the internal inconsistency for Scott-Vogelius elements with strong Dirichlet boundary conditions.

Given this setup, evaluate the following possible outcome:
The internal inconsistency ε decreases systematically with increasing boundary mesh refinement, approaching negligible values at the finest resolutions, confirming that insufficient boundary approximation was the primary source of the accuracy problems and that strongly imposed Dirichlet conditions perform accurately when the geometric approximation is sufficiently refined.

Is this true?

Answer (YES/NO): NO